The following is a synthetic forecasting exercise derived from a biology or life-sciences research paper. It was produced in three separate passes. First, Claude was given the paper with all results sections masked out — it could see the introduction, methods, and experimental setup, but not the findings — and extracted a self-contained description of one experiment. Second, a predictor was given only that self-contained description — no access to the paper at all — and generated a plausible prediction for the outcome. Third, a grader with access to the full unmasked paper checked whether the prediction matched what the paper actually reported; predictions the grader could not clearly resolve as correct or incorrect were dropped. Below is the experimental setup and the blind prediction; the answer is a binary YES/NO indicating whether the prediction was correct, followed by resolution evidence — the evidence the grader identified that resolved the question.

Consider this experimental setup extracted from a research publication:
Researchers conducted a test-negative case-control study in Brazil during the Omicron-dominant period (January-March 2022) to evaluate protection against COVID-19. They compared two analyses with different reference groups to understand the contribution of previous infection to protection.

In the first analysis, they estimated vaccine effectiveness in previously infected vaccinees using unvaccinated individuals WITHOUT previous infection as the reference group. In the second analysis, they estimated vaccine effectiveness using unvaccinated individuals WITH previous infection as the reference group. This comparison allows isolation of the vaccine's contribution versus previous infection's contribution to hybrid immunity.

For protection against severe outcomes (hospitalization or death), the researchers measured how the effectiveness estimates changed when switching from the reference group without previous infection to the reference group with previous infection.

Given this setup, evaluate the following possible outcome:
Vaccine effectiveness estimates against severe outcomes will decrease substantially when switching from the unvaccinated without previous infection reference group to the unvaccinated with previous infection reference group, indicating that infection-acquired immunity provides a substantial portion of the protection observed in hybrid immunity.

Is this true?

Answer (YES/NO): YES